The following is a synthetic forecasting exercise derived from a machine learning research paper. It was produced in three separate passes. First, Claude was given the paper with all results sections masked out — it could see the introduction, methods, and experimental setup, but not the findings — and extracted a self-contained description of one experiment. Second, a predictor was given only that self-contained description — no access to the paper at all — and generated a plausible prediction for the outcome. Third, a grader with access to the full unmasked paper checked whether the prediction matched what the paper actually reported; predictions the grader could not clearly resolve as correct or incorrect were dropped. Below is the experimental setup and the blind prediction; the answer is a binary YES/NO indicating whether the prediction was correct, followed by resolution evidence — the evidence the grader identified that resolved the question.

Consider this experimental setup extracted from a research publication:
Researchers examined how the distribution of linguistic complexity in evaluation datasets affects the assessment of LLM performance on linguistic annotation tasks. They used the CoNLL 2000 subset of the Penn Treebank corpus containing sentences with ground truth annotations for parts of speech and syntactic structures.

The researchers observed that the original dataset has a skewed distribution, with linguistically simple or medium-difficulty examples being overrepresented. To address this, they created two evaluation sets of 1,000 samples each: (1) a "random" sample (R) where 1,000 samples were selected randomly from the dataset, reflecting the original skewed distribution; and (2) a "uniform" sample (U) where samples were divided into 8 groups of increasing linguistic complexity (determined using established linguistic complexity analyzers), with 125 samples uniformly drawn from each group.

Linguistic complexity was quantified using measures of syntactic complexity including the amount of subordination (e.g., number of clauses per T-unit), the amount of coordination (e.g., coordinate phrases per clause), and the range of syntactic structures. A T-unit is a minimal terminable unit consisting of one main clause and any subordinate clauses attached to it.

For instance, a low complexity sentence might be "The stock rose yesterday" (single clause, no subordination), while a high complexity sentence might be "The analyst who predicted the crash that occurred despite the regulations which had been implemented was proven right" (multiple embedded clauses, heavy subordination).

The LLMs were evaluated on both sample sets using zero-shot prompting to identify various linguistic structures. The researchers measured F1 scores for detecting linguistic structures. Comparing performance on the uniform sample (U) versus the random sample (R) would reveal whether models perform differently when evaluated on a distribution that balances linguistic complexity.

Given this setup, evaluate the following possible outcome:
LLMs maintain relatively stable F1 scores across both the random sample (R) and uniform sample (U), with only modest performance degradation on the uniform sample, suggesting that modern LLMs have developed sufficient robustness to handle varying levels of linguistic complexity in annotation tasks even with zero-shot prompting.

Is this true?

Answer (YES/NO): NO